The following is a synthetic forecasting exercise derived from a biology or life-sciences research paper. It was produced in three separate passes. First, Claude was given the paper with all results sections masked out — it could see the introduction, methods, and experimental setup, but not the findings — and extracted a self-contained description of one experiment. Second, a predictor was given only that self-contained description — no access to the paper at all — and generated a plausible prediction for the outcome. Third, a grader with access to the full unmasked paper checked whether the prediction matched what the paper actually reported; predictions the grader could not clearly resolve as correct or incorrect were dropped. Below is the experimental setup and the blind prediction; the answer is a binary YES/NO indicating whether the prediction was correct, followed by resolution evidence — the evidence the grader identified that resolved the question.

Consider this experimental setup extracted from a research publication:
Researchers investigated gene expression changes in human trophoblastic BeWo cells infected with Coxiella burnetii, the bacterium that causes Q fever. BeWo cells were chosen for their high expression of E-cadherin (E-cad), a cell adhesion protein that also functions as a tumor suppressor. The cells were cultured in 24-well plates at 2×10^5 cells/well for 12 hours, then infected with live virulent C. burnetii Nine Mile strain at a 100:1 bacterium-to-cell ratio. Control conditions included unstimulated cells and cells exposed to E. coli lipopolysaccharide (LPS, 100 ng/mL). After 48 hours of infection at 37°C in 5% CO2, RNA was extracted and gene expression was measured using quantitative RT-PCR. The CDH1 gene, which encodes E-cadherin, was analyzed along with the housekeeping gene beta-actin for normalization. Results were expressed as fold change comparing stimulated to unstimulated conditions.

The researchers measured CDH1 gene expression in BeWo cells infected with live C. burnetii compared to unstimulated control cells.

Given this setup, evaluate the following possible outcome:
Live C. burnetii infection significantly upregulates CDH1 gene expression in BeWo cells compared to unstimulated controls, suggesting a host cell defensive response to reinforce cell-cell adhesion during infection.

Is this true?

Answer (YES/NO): YES